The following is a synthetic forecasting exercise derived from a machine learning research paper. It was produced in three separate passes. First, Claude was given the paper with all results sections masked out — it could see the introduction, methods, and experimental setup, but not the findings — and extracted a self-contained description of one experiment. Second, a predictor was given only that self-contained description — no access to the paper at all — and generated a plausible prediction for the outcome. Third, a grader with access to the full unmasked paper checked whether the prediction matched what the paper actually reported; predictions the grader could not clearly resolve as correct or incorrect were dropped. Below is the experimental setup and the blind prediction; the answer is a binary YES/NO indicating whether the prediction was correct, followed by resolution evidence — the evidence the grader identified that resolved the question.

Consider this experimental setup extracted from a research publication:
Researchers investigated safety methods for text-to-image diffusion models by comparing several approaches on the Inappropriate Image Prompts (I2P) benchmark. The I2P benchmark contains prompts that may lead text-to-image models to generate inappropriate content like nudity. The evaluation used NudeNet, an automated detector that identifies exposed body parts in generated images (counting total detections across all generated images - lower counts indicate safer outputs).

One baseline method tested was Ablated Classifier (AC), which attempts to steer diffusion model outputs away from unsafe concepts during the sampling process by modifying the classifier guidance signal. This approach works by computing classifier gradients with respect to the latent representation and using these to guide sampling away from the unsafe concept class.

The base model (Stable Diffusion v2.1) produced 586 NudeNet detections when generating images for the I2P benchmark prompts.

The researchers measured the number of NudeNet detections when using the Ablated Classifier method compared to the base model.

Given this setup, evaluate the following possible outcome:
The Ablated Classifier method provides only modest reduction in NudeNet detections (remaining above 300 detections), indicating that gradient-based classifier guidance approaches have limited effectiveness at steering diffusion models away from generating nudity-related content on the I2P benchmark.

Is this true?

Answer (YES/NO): NO